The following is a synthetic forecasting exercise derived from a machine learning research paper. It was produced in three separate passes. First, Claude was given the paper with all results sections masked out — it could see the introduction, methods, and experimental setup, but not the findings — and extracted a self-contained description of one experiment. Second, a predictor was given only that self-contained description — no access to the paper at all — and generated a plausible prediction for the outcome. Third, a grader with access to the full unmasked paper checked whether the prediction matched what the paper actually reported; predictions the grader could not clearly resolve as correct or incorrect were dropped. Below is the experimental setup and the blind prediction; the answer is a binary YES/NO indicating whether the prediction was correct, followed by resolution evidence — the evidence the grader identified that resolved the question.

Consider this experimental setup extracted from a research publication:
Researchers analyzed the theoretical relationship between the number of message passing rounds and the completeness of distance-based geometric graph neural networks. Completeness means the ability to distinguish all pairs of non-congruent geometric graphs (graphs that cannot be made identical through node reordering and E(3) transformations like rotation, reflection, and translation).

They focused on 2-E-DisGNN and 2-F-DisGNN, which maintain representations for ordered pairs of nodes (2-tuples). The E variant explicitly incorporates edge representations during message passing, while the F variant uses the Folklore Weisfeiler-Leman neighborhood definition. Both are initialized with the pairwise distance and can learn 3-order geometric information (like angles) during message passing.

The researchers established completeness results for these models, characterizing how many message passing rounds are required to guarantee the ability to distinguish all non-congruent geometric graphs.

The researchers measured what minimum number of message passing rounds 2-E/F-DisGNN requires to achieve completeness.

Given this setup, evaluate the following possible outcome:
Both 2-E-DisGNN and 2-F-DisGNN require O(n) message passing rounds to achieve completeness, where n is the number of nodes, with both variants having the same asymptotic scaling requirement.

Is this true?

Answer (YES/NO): NO